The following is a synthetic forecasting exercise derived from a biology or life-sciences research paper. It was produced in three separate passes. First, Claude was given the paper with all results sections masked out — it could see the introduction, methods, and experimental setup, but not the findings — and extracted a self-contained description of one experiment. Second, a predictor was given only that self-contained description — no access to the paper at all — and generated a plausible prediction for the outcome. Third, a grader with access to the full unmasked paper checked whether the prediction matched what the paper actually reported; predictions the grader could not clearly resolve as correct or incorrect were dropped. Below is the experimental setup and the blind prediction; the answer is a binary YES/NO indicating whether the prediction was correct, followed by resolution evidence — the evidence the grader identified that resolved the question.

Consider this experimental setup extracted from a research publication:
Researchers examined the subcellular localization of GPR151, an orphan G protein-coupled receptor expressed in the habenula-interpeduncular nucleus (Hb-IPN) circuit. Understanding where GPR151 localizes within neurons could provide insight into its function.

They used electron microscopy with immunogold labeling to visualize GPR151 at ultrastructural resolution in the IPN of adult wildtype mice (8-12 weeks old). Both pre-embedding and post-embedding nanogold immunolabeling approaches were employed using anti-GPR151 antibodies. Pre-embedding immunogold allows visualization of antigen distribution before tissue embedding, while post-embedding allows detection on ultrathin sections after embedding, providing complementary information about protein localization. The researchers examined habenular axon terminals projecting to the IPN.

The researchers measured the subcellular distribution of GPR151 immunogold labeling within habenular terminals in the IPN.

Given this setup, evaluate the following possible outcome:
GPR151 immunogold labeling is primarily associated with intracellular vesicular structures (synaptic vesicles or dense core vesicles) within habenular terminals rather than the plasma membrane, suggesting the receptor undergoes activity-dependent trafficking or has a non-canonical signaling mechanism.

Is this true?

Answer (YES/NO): NO